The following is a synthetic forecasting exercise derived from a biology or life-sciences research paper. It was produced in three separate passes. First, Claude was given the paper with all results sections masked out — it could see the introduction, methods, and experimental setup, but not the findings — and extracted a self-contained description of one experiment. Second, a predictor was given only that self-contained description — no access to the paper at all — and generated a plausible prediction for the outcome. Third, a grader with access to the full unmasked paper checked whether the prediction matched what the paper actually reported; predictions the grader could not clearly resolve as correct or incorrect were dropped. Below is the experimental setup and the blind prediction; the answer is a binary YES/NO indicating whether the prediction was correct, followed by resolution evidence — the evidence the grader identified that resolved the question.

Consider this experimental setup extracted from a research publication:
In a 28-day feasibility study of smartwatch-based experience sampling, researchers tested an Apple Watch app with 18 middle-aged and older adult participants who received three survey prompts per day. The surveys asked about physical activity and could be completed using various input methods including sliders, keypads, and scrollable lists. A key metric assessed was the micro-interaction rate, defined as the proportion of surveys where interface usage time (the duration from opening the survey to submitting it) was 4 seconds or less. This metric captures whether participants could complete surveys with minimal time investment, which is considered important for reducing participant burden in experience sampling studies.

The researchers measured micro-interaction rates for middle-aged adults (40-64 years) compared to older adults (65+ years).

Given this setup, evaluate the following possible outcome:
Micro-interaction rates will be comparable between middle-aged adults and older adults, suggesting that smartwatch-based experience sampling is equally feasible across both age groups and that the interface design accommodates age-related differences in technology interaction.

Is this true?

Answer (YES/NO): NO